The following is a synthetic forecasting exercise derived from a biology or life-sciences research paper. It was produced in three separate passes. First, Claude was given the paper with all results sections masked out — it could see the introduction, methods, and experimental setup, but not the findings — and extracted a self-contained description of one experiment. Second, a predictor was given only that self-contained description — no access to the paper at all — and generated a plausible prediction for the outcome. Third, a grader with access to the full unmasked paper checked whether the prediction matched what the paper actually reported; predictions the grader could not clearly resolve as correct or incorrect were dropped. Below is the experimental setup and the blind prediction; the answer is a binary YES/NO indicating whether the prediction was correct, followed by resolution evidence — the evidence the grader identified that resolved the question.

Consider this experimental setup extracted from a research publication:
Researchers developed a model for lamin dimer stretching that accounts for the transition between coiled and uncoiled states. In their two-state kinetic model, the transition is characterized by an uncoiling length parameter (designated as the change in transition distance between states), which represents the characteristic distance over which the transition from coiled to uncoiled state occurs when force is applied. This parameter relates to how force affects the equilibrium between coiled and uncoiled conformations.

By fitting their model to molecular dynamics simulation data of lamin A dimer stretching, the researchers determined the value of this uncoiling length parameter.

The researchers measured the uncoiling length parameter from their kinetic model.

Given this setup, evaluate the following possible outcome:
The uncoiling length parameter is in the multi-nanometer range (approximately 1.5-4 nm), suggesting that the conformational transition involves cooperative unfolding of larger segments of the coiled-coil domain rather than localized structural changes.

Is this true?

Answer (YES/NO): NO